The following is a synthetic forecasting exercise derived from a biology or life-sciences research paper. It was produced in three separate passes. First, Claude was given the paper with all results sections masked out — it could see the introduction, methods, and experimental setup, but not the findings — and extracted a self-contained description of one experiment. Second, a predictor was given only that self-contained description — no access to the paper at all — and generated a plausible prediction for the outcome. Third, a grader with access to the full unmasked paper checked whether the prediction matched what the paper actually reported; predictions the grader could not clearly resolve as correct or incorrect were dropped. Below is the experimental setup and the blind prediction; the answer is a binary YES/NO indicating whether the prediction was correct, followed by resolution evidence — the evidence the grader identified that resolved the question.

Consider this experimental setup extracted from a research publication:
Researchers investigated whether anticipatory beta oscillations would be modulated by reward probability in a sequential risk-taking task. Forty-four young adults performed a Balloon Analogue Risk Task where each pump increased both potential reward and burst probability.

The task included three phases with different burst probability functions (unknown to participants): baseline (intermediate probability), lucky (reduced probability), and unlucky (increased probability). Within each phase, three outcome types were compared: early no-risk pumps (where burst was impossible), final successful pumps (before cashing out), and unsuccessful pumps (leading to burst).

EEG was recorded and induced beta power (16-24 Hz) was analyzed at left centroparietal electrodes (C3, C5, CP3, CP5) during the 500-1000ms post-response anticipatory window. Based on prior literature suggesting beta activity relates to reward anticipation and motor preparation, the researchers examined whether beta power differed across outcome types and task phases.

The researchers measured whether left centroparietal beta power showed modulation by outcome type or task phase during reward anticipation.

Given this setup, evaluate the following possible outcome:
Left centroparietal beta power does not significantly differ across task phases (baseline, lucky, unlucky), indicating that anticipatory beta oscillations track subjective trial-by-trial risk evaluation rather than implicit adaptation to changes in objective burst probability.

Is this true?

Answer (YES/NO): NO